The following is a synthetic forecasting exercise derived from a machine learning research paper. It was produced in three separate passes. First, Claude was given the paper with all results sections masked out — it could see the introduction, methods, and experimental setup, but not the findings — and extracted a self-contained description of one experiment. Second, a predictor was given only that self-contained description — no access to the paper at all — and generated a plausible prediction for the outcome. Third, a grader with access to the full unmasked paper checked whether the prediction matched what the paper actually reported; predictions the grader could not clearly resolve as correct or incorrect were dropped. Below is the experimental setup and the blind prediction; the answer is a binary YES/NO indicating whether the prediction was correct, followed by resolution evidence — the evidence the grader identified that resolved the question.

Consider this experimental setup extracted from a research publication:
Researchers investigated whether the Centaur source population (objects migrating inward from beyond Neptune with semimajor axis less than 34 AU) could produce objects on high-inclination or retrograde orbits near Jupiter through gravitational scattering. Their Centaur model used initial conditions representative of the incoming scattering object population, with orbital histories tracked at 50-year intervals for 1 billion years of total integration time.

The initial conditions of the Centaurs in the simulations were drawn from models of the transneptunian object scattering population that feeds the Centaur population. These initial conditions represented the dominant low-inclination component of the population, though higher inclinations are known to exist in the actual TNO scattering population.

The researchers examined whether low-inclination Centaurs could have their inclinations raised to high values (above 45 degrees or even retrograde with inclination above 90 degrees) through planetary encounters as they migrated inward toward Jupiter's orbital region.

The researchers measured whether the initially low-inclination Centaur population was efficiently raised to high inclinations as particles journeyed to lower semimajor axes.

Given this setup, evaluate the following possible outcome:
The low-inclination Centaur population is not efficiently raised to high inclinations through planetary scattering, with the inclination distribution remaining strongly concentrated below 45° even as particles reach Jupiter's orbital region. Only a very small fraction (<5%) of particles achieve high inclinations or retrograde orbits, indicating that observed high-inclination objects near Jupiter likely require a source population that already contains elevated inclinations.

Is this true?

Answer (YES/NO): YES